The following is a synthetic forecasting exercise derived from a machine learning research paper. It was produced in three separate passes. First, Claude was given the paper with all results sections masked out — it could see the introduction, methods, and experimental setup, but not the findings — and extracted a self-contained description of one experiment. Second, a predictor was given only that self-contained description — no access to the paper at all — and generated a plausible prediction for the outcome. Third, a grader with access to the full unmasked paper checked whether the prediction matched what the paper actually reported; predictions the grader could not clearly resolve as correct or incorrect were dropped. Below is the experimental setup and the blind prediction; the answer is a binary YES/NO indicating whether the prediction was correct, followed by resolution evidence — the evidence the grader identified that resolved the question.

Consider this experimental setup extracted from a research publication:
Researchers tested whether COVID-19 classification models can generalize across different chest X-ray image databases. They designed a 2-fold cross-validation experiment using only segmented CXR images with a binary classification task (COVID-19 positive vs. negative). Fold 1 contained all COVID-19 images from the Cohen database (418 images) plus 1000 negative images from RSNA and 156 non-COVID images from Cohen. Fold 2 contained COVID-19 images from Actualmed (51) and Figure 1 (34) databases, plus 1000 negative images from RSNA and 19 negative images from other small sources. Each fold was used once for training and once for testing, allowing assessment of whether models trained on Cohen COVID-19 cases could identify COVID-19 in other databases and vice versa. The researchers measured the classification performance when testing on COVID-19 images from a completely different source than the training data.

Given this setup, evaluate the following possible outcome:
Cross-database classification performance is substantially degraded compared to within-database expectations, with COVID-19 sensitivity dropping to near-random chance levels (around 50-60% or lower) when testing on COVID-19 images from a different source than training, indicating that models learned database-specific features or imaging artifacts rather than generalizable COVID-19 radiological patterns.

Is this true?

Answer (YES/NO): NO